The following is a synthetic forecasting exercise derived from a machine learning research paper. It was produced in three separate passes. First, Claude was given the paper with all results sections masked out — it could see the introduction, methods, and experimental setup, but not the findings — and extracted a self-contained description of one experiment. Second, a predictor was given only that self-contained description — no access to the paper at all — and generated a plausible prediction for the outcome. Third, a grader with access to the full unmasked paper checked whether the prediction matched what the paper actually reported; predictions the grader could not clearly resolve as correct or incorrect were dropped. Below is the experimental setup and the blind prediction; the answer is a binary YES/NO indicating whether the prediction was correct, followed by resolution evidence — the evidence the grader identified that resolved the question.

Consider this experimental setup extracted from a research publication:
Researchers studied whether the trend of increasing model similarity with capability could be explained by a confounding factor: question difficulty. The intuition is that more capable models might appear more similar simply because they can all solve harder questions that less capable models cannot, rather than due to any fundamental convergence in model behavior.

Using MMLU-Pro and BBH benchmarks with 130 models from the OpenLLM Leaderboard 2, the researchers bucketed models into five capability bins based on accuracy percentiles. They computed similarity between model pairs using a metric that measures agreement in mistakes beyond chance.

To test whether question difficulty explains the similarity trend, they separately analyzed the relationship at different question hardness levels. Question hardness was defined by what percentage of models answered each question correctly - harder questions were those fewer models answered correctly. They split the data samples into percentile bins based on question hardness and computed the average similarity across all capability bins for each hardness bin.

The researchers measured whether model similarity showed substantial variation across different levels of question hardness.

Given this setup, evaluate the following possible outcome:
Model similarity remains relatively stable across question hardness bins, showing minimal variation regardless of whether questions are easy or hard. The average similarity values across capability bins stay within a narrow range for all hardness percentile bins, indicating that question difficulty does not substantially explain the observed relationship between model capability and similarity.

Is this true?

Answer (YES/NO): YES